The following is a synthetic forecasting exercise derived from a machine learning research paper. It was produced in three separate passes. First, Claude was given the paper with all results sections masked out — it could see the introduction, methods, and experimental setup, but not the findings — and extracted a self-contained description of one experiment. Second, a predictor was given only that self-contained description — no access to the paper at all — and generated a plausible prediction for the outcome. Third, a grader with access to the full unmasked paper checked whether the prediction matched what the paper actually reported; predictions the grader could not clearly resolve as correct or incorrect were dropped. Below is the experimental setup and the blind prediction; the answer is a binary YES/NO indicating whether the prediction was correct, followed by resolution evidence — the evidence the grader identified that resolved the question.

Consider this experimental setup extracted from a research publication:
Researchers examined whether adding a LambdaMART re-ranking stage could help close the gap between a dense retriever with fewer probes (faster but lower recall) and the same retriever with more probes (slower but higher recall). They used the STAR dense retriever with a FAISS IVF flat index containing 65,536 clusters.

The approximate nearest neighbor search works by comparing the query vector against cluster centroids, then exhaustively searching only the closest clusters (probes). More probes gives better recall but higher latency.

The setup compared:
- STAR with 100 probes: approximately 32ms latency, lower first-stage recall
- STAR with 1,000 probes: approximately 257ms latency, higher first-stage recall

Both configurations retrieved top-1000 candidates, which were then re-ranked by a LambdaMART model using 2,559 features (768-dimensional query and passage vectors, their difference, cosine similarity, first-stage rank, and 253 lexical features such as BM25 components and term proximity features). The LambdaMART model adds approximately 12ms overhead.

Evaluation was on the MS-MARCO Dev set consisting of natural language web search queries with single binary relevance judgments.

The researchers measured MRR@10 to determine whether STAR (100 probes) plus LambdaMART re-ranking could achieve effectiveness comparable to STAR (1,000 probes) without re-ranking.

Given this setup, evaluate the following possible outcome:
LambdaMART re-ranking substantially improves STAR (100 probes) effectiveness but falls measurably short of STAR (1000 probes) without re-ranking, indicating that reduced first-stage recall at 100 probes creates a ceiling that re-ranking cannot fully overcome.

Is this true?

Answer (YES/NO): NO